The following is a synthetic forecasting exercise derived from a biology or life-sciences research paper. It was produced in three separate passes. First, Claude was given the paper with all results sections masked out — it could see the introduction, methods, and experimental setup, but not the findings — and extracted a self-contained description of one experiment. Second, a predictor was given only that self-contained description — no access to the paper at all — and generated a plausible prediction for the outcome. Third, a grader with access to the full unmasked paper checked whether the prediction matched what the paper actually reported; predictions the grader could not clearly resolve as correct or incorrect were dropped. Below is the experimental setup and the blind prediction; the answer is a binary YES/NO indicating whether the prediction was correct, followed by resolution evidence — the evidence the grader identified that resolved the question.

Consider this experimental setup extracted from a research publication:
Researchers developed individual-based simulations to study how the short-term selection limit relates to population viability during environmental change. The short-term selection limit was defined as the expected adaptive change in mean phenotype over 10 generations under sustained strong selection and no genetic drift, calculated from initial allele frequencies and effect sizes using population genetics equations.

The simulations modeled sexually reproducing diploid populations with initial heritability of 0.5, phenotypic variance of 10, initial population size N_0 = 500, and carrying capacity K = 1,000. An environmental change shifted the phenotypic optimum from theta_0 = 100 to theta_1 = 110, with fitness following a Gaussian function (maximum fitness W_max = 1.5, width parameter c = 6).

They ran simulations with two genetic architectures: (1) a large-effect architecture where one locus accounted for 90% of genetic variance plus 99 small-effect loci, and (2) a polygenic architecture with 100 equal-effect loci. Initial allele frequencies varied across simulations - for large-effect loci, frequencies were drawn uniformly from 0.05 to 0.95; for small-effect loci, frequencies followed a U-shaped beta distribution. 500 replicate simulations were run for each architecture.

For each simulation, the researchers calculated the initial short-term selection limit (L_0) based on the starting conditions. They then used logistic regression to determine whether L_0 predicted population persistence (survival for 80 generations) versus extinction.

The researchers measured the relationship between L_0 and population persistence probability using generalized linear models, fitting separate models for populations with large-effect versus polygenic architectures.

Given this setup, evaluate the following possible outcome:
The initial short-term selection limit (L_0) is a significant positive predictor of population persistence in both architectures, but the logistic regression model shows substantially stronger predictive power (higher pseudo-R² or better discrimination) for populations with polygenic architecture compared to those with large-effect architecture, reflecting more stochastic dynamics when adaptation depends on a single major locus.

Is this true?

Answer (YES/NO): NO